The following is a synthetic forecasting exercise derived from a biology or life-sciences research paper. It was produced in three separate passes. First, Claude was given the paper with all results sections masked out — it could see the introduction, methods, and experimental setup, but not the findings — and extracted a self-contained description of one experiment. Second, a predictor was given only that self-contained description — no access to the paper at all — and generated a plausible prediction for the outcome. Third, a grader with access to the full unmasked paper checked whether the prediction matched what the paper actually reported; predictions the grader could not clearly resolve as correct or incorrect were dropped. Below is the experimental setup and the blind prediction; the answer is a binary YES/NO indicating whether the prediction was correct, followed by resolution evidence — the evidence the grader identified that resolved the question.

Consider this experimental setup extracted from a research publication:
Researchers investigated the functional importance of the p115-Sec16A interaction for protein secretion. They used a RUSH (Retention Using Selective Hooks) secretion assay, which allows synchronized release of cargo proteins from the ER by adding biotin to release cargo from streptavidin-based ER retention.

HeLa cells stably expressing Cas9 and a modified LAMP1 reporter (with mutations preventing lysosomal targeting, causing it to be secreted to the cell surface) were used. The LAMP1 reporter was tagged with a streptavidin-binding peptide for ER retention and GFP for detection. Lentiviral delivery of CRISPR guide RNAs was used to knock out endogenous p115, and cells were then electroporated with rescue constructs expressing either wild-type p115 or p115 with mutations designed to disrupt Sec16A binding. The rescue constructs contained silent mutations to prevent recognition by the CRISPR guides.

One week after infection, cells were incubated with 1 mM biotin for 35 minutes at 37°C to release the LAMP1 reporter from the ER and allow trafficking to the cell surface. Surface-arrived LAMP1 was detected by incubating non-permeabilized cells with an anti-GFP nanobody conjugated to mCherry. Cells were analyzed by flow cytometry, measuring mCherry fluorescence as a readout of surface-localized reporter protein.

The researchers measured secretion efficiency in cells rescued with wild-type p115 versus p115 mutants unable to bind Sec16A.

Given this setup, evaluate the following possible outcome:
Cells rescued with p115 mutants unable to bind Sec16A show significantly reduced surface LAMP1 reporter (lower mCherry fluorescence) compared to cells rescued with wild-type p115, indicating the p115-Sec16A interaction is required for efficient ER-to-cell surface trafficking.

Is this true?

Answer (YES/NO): YES